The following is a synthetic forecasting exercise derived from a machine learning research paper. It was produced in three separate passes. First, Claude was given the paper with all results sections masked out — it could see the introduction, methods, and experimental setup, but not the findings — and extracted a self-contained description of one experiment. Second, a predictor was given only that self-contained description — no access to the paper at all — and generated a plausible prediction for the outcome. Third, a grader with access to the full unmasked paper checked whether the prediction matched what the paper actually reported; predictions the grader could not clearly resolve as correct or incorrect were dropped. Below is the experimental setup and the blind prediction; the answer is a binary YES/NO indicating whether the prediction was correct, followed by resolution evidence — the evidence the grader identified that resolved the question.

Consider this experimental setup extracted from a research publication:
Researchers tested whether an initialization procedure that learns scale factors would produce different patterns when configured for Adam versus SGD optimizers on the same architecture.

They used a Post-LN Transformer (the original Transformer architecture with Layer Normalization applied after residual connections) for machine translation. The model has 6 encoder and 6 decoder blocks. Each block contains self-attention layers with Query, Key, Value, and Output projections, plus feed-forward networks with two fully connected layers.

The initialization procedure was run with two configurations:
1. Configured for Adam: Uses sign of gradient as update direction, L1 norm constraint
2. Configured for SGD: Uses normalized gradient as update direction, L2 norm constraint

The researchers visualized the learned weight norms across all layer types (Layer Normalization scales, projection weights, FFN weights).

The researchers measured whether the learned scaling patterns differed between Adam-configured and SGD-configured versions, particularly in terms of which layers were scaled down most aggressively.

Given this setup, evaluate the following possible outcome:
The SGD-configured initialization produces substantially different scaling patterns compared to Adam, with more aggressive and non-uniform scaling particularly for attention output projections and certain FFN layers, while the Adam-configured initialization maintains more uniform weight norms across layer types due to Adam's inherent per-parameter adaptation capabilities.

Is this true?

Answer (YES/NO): NO